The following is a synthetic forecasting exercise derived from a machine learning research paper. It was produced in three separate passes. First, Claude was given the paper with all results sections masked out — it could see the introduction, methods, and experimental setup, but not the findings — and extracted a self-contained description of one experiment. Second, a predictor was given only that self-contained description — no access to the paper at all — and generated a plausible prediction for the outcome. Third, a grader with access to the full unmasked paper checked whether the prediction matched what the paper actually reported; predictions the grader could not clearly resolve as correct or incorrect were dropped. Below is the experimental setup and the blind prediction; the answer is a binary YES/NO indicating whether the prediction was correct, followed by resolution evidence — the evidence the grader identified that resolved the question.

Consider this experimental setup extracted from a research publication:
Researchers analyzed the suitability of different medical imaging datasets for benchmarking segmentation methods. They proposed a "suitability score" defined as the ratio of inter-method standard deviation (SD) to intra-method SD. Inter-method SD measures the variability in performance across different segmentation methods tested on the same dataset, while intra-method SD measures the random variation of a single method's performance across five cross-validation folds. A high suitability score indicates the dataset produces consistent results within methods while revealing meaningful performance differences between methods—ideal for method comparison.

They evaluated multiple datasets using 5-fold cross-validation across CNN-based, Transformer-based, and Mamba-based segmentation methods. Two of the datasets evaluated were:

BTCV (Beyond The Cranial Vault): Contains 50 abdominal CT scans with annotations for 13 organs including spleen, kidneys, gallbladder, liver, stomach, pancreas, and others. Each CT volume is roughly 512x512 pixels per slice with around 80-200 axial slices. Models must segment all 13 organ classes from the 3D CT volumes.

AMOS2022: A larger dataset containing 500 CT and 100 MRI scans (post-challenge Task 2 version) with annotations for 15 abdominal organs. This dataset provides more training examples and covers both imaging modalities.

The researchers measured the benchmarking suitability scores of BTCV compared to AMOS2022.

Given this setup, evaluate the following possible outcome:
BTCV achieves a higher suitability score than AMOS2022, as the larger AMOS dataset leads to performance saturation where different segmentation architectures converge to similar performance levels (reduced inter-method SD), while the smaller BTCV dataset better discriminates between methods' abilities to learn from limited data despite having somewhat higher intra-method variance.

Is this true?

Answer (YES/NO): NO